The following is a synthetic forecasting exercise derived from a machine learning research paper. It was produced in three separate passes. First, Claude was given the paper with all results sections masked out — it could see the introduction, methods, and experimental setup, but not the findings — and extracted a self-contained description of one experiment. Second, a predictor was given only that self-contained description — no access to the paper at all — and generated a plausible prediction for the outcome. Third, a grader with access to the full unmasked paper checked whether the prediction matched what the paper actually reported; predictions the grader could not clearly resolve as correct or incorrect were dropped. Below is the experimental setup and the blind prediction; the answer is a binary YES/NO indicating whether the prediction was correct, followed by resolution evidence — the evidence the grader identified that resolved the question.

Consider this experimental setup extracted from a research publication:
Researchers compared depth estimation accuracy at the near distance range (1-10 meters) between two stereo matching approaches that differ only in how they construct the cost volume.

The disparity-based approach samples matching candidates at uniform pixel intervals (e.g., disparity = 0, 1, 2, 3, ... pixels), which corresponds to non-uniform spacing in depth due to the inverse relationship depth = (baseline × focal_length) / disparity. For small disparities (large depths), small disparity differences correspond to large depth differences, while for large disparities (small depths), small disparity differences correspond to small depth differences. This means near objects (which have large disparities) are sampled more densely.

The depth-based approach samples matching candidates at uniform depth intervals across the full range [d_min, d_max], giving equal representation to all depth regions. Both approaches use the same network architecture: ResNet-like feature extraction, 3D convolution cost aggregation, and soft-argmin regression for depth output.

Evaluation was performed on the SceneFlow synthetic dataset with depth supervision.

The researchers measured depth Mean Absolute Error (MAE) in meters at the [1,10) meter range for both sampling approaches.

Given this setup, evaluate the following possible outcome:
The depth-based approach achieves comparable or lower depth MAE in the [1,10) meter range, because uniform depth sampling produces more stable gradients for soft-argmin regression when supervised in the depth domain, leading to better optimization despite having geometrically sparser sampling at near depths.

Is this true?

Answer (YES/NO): YES